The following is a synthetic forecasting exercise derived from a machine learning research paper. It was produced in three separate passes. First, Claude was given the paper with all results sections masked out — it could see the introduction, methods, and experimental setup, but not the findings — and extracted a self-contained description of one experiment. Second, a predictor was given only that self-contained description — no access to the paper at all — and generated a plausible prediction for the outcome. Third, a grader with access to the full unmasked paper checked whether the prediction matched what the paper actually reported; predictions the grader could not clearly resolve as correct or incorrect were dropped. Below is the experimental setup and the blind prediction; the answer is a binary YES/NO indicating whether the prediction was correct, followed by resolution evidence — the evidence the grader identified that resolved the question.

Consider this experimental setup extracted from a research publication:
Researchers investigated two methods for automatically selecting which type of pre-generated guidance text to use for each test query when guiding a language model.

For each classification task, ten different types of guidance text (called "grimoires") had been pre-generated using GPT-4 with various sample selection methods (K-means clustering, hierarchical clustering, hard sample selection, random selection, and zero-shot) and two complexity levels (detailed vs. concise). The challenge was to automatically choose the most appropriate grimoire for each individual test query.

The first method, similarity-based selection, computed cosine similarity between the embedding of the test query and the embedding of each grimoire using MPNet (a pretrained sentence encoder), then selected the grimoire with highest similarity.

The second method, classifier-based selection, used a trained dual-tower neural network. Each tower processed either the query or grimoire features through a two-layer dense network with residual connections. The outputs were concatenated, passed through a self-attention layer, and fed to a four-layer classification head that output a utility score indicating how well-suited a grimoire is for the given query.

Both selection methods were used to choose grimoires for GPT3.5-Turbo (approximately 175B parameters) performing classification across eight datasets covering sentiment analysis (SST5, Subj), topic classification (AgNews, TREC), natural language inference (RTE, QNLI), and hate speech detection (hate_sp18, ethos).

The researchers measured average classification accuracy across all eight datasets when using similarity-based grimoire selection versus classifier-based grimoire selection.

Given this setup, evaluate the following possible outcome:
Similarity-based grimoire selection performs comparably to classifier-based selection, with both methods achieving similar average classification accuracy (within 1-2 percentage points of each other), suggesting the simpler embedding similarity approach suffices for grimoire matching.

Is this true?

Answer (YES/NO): YES